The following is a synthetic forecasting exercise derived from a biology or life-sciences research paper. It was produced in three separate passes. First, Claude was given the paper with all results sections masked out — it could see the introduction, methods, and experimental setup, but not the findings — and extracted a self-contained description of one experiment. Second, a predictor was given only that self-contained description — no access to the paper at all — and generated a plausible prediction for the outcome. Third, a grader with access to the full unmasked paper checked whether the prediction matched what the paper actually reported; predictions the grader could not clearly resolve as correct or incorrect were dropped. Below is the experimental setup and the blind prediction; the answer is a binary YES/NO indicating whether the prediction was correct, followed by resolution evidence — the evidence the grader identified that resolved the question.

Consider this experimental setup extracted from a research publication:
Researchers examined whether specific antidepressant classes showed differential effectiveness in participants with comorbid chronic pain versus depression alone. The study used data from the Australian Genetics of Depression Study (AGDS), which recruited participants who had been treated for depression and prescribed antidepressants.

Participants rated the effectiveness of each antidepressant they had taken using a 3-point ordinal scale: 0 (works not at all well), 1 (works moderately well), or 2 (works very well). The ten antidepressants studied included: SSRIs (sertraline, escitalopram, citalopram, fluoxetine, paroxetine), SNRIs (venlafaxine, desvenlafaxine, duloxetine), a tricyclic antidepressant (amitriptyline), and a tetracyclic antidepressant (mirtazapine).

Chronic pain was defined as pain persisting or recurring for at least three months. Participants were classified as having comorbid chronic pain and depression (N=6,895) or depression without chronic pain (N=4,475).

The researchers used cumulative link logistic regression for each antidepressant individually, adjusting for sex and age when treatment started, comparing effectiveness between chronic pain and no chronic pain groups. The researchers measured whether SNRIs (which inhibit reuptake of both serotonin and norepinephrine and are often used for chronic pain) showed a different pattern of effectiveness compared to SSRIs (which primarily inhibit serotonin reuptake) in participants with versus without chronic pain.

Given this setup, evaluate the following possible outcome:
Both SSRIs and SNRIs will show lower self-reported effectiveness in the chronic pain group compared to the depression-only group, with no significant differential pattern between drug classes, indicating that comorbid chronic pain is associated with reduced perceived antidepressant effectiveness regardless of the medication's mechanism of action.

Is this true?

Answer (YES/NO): NO